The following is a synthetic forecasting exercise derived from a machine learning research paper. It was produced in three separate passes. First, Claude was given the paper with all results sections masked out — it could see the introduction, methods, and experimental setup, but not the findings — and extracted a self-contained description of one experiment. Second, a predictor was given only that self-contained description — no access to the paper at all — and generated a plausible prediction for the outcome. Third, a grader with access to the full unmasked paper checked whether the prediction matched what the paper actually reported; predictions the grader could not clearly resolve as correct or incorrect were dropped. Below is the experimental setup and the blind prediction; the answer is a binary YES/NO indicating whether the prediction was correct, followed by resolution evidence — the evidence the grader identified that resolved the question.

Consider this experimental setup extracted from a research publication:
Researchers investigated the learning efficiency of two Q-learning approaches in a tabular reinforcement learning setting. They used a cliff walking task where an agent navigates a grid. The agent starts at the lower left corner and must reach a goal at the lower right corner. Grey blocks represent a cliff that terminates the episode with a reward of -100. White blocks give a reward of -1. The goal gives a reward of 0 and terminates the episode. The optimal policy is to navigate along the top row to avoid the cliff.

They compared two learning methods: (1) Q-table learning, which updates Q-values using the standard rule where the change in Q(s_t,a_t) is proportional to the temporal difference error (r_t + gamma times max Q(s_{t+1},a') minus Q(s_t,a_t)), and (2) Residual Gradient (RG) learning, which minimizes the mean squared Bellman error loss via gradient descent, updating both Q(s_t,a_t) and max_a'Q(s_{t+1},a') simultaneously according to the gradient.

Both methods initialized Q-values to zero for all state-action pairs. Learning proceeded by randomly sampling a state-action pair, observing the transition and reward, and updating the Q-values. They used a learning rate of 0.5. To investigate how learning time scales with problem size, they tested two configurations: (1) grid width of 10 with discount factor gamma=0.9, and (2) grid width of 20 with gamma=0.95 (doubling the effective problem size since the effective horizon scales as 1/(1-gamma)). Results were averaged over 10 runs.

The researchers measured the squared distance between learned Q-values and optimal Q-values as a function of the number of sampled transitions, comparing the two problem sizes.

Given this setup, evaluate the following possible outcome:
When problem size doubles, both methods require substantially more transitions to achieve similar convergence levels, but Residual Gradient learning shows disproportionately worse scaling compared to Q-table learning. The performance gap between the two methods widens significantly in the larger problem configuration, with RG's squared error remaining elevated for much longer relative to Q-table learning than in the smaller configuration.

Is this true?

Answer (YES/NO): YES